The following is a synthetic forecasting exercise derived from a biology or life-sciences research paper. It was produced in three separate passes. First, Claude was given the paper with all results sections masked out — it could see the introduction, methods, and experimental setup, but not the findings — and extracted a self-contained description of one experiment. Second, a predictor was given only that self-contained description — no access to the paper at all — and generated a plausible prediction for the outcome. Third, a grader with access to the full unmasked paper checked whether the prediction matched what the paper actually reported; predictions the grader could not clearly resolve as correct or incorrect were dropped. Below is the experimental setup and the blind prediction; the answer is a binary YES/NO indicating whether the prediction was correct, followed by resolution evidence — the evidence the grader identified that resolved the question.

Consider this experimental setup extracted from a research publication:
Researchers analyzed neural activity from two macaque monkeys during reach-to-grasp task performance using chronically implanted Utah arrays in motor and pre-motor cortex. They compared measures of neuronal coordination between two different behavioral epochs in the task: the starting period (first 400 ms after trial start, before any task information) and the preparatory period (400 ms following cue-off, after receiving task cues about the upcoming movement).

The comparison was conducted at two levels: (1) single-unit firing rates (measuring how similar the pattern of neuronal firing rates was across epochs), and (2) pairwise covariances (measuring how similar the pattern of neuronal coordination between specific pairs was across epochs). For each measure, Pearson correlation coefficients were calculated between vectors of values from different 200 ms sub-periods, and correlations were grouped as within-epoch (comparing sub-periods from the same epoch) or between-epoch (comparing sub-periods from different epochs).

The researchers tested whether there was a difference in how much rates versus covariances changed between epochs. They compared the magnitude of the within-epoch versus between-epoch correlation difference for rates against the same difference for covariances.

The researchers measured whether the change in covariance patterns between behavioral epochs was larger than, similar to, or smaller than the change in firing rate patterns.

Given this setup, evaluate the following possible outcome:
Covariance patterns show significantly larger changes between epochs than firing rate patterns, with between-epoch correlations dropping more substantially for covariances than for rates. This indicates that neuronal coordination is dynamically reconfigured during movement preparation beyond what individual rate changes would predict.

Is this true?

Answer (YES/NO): YES